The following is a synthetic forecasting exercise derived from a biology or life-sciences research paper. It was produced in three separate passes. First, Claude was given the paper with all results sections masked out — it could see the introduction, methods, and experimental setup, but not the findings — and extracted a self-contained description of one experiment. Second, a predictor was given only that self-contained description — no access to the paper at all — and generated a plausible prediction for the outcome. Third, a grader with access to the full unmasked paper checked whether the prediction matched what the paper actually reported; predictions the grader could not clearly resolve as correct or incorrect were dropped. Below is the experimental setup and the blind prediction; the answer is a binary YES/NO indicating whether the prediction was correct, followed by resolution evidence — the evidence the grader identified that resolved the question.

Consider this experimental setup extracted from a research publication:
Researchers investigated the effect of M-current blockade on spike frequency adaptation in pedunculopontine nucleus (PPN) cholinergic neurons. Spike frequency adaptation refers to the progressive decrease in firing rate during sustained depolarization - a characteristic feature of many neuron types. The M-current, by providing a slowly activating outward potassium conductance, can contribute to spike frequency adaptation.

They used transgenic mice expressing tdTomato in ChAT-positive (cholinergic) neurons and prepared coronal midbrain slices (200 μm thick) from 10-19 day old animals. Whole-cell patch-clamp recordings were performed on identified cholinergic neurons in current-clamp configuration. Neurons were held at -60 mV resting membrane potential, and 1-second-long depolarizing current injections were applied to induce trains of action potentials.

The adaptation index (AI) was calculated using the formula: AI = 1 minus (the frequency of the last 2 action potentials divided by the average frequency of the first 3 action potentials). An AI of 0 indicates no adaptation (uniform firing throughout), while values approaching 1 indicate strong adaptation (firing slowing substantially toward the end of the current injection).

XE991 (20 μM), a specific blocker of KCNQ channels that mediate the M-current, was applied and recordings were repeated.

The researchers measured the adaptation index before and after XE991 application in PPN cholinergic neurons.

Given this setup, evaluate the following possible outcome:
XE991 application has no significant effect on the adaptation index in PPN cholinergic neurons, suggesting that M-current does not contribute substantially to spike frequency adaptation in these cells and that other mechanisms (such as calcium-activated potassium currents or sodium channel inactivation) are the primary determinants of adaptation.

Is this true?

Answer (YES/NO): NO